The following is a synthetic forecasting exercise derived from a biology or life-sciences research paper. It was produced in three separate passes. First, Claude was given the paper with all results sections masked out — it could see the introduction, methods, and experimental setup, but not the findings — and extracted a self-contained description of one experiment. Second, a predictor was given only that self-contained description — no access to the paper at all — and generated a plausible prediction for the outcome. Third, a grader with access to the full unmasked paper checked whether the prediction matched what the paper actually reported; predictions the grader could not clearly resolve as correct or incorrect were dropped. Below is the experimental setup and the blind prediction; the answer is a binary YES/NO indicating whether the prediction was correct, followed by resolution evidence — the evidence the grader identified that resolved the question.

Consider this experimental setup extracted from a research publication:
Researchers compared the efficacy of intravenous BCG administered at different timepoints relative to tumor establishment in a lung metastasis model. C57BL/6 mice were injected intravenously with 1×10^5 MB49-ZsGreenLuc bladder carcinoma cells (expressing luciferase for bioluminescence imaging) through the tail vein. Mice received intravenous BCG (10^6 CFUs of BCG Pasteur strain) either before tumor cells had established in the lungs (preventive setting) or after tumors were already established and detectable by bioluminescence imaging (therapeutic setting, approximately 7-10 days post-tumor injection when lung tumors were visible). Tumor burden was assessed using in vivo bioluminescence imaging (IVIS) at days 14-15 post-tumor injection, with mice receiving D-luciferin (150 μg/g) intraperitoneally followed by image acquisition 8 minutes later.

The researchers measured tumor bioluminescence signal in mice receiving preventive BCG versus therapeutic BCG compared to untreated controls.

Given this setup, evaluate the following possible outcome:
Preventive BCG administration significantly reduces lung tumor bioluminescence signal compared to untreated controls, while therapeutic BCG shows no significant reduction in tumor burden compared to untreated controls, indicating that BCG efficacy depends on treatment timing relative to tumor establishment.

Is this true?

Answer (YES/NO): YES